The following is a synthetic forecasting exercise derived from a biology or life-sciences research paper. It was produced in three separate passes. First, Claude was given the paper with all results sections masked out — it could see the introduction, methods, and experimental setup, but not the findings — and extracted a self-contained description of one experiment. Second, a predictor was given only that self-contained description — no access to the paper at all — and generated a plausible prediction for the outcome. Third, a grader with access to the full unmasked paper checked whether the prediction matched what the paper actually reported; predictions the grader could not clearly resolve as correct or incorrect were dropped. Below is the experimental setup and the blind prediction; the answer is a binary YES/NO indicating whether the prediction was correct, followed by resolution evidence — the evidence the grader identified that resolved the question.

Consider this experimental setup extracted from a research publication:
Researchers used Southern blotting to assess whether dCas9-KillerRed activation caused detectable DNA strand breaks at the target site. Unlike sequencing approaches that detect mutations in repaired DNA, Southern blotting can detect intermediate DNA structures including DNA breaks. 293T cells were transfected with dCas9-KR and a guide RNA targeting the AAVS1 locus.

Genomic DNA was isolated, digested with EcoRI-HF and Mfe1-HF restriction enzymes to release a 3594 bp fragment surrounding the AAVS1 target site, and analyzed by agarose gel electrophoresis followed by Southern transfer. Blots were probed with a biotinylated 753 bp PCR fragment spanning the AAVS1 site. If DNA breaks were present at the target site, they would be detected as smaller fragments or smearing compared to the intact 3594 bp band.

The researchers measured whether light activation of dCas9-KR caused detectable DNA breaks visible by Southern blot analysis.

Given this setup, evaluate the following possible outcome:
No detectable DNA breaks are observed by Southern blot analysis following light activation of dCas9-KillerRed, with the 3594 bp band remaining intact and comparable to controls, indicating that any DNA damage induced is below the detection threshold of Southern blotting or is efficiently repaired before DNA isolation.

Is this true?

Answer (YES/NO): YES